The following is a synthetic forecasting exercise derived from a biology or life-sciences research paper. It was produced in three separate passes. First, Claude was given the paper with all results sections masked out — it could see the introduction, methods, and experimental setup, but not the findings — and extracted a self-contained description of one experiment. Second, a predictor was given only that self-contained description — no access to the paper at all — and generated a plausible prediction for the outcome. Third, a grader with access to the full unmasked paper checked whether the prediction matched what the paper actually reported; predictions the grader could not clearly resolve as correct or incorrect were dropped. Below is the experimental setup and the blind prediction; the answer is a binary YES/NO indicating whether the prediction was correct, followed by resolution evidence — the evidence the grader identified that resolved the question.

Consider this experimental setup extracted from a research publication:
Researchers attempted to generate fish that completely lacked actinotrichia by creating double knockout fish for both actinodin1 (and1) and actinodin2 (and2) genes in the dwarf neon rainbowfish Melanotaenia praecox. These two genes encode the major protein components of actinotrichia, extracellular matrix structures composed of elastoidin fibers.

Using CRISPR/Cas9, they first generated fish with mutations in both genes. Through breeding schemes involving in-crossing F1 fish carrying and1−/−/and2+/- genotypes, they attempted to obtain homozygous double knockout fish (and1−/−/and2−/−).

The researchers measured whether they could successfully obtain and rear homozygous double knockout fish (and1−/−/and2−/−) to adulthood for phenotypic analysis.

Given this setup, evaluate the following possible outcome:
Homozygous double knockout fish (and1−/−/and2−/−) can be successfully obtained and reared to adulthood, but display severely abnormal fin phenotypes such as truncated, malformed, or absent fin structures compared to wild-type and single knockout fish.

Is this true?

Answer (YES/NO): NO